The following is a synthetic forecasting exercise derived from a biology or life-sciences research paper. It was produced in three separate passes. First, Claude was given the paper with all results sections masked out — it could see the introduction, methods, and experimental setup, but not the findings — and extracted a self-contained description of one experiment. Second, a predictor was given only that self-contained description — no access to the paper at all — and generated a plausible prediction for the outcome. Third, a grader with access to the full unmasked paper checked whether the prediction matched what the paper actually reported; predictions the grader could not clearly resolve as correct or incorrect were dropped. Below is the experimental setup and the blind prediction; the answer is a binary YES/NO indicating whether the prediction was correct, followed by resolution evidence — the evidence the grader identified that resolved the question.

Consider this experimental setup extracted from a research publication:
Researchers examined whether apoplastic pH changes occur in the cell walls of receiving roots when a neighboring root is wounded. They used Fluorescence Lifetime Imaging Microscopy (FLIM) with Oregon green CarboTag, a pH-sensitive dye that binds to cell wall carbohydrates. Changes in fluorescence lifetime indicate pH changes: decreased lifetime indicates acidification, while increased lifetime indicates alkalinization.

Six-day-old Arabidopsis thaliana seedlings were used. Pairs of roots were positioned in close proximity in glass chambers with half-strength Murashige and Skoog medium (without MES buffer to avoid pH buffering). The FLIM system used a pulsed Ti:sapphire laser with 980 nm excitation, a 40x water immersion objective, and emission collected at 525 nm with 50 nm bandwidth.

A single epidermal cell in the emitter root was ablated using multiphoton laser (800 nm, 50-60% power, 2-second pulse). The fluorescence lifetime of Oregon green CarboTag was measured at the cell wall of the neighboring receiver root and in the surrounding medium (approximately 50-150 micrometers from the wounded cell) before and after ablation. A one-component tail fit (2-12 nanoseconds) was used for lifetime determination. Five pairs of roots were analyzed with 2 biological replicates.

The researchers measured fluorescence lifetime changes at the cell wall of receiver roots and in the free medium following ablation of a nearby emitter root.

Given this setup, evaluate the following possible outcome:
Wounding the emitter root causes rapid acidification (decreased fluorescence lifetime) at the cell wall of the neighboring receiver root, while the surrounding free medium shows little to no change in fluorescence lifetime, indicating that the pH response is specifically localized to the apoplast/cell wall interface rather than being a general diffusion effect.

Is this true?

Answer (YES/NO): NO